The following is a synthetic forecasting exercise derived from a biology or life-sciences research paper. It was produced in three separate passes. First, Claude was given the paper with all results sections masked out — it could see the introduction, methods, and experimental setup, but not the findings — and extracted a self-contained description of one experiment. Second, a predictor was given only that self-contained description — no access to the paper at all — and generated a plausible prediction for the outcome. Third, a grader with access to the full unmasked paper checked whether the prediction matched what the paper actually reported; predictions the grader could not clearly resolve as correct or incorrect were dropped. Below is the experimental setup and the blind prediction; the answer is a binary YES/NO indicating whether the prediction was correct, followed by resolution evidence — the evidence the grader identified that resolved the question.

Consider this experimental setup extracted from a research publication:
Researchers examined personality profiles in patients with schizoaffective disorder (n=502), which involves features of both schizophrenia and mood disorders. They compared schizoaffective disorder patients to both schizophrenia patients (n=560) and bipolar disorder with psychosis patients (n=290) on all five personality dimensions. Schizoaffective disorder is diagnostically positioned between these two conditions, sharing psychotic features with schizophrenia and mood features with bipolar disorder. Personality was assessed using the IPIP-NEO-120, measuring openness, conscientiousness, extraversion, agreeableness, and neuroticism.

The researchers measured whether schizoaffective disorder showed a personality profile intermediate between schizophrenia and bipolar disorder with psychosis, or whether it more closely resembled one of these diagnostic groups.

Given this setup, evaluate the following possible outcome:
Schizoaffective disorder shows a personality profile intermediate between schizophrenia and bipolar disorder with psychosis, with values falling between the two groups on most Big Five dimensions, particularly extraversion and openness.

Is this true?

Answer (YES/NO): NO